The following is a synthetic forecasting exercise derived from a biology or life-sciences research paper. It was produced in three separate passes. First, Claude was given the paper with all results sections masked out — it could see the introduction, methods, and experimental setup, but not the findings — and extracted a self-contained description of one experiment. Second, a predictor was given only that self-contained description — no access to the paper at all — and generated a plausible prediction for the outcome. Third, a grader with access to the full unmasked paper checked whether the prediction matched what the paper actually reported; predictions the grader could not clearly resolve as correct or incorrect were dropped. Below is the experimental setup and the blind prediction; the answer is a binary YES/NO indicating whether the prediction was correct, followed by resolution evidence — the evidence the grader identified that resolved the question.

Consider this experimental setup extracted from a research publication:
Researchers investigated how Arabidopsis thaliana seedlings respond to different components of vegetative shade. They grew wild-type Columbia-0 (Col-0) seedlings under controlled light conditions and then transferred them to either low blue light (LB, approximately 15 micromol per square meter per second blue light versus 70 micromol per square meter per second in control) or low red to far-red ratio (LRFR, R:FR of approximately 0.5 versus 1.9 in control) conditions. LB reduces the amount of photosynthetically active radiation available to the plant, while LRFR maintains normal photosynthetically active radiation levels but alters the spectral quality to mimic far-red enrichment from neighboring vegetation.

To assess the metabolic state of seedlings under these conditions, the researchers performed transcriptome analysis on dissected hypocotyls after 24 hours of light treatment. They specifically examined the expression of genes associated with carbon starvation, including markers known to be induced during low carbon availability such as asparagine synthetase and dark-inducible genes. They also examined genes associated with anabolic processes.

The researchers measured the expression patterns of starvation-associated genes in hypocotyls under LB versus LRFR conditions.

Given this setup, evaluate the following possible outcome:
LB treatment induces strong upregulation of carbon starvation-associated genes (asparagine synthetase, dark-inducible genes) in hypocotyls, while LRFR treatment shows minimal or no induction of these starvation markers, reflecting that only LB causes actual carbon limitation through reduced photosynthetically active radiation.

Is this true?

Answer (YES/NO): YES